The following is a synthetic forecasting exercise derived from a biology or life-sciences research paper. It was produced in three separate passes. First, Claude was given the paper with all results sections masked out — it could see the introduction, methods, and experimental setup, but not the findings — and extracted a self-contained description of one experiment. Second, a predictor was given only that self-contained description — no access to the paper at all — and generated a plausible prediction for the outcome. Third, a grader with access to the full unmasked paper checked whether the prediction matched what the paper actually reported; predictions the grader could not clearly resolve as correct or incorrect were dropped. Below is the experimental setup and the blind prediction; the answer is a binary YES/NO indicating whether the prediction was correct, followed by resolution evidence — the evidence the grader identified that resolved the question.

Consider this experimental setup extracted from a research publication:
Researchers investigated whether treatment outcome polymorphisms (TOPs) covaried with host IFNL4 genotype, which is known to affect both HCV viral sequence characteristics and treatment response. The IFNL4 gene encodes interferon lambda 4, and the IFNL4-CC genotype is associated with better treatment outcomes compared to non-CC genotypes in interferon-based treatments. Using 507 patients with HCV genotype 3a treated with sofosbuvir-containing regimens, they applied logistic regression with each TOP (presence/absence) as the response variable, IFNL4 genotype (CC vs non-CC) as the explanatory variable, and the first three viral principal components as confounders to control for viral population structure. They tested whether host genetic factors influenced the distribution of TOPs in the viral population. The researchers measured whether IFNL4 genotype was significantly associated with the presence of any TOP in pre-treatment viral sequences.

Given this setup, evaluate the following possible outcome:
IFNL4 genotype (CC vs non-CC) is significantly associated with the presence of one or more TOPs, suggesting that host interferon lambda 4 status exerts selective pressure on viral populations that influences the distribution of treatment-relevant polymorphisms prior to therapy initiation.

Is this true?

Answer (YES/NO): YES